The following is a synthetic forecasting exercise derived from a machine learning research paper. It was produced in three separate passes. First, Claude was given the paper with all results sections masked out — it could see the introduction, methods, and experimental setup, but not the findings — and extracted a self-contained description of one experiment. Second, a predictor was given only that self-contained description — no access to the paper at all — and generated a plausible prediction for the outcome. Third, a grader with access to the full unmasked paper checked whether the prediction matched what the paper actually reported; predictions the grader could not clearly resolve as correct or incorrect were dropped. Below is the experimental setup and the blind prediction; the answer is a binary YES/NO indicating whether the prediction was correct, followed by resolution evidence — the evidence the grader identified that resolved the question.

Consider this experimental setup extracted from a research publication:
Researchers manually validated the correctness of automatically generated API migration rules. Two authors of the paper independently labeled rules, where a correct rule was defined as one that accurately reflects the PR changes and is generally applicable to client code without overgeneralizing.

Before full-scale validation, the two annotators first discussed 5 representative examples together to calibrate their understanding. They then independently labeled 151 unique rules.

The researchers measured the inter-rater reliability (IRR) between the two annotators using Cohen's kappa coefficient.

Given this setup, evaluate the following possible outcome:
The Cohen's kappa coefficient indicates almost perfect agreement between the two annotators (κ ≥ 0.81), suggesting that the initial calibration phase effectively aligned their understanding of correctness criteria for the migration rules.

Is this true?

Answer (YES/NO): YES